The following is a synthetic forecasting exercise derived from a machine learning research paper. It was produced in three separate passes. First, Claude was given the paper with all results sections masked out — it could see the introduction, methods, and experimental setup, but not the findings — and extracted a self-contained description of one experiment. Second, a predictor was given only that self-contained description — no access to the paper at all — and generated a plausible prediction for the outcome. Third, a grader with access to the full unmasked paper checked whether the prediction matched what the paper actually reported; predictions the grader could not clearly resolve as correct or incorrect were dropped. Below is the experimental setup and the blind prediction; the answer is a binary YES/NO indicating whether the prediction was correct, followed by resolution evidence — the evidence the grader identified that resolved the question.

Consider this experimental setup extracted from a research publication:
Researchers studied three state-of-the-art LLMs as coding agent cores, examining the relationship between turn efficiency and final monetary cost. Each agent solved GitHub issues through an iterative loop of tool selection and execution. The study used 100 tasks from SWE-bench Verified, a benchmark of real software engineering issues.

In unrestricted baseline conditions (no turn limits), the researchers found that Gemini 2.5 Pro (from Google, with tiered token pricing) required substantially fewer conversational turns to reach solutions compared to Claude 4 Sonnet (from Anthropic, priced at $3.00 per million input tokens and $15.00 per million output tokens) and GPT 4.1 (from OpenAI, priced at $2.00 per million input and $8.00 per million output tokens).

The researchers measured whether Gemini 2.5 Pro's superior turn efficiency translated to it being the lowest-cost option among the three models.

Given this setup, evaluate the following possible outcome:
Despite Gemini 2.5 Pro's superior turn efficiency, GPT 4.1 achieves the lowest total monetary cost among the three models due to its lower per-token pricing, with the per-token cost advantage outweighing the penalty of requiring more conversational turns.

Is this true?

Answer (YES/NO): YES